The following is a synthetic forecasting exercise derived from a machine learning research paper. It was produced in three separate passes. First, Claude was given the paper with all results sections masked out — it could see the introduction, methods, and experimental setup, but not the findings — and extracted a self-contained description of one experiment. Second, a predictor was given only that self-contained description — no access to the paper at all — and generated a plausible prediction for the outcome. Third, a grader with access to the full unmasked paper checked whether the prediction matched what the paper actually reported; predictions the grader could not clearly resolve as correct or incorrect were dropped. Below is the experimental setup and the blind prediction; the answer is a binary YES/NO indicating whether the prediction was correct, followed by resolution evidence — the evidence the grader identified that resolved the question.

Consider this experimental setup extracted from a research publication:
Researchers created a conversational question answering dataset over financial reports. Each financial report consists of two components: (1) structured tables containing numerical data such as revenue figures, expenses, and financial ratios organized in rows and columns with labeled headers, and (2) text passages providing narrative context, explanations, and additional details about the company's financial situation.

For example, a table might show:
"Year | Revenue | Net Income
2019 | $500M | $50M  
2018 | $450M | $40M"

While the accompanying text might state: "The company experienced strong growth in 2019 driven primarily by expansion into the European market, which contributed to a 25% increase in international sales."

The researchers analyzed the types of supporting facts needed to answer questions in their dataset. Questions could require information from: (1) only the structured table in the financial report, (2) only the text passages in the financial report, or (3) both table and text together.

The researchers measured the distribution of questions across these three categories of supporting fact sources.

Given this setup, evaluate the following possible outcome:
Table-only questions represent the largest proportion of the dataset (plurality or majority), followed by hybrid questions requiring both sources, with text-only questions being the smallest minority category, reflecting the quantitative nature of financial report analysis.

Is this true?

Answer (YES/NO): NO